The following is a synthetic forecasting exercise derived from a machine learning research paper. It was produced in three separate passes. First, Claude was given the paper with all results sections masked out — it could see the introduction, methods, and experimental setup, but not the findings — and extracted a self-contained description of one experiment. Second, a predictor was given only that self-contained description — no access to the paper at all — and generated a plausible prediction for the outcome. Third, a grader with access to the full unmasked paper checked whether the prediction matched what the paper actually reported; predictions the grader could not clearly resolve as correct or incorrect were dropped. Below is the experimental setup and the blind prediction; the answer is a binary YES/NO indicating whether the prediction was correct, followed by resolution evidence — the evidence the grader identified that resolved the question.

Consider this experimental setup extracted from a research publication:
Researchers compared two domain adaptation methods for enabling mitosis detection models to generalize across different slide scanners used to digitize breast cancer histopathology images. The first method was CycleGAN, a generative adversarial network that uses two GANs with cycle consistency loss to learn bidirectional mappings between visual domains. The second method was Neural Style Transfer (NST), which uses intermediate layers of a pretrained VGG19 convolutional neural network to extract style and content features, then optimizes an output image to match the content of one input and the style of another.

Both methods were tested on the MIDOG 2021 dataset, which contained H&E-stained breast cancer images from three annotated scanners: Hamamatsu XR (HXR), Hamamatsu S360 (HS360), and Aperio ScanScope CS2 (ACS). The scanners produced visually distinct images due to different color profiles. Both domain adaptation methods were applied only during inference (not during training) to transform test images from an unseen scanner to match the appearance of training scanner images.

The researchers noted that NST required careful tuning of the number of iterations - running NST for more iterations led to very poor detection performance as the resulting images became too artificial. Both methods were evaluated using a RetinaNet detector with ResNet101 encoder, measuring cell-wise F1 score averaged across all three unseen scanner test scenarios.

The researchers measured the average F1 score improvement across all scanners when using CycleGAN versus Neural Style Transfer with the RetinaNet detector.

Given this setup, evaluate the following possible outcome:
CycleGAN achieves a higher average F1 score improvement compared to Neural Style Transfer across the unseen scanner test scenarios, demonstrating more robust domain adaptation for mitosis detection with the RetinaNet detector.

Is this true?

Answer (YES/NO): YES